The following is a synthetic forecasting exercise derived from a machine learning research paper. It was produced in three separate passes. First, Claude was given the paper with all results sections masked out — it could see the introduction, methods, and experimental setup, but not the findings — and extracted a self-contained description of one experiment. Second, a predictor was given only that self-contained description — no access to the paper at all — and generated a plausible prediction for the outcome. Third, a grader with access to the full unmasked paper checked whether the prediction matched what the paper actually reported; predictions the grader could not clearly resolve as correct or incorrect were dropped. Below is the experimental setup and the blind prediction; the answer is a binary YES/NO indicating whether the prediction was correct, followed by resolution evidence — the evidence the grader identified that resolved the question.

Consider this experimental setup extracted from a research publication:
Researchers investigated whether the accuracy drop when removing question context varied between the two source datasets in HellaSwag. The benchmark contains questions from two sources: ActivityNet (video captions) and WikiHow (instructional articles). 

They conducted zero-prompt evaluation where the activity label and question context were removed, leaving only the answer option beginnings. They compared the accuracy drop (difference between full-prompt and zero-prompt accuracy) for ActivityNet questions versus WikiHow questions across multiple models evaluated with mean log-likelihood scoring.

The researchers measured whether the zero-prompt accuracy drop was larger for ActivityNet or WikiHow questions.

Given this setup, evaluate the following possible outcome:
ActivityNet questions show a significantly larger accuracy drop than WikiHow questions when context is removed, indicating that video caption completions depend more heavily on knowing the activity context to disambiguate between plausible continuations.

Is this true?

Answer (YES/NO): YES